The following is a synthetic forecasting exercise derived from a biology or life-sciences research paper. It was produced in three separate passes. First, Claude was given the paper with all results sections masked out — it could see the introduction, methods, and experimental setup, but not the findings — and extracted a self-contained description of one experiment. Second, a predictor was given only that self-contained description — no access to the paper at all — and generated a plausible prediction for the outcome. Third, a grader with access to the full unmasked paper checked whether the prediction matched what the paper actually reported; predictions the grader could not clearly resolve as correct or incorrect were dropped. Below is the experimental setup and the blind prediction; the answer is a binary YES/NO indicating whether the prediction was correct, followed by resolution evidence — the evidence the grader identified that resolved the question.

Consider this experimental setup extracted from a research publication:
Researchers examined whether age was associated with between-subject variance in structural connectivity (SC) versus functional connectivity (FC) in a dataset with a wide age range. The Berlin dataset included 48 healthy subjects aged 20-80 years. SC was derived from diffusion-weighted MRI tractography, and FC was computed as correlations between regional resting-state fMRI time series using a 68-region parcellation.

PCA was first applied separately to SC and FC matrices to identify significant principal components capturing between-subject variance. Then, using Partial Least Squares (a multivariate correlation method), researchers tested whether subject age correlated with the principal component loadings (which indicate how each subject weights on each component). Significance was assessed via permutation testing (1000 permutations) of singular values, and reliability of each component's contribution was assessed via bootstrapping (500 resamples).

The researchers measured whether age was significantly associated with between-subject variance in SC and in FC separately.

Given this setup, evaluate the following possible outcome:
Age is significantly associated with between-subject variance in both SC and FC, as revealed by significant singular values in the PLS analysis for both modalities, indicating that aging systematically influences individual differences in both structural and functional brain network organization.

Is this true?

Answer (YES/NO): NO